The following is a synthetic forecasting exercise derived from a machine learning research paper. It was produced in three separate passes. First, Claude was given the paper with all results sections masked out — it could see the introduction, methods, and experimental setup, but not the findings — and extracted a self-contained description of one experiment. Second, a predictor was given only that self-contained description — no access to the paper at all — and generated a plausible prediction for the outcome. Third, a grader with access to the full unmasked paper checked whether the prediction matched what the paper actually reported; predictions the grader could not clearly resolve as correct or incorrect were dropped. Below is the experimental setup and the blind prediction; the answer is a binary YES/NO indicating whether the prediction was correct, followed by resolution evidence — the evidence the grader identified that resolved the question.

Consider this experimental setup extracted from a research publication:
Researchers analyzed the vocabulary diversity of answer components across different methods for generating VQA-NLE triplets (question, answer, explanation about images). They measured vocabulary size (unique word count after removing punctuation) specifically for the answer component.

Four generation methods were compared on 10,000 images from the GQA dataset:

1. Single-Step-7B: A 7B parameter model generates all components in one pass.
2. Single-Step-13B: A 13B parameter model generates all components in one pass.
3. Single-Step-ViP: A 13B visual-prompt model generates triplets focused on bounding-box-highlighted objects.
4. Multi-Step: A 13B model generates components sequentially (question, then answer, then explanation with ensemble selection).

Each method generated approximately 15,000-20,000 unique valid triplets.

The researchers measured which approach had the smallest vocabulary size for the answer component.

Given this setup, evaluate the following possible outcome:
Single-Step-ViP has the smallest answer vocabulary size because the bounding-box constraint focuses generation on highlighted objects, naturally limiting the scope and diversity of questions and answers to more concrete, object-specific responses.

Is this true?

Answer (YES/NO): NO